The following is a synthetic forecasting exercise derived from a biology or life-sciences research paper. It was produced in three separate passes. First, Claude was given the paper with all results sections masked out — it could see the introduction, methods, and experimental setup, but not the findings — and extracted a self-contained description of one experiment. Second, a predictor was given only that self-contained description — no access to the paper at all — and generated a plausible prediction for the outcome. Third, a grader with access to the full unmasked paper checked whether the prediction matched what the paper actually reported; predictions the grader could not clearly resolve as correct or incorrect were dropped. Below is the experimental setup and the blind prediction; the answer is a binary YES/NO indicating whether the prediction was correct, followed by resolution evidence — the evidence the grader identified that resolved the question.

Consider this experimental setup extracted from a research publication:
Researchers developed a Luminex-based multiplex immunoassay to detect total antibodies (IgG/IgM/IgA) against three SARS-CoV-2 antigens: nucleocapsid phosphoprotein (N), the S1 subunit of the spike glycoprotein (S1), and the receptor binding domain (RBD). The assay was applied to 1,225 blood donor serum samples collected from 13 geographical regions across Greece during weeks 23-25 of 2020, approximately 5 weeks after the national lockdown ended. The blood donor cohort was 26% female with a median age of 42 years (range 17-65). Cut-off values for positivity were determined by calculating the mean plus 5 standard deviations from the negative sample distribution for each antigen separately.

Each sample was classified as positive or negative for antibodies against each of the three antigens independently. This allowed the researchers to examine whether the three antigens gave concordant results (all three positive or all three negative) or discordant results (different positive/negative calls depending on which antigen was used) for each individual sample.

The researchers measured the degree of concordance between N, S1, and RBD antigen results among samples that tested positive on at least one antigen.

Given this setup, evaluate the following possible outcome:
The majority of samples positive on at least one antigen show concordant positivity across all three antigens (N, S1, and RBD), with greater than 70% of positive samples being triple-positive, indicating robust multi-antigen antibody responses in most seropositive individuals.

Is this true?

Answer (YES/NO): NO